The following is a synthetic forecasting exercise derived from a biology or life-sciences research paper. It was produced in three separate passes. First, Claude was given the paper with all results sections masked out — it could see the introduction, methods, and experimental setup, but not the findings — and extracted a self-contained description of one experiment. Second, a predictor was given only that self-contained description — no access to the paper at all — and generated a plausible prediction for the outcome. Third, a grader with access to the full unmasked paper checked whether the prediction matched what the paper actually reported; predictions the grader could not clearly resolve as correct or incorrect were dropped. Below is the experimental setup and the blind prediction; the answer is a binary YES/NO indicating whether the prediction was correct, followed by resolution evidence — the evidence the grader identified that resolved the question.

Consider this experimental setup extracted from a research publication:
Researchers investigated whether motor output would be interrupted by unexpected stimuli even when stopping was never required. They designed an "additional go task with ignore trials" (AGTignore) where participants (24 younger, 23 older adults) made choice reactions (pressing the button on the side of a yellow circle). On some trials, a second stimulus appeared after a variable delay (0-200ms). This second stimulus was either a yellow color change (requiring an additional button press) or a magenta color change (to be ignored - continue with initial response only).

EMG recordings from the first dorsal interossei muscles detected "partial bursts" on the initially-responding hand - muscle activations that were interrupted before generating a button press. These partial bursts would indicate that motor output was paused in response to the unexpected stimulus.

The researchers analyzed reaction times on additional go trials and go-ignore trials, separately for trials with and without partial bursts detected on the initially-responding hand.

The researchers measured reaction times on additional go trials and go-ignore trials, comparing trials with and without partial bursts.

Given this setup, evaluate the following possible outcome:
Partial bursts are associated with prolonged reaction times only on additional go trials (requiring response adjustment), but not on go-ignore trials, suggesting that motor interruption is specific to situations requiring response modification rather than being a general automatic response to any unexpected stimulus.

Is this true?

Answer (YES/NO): NO